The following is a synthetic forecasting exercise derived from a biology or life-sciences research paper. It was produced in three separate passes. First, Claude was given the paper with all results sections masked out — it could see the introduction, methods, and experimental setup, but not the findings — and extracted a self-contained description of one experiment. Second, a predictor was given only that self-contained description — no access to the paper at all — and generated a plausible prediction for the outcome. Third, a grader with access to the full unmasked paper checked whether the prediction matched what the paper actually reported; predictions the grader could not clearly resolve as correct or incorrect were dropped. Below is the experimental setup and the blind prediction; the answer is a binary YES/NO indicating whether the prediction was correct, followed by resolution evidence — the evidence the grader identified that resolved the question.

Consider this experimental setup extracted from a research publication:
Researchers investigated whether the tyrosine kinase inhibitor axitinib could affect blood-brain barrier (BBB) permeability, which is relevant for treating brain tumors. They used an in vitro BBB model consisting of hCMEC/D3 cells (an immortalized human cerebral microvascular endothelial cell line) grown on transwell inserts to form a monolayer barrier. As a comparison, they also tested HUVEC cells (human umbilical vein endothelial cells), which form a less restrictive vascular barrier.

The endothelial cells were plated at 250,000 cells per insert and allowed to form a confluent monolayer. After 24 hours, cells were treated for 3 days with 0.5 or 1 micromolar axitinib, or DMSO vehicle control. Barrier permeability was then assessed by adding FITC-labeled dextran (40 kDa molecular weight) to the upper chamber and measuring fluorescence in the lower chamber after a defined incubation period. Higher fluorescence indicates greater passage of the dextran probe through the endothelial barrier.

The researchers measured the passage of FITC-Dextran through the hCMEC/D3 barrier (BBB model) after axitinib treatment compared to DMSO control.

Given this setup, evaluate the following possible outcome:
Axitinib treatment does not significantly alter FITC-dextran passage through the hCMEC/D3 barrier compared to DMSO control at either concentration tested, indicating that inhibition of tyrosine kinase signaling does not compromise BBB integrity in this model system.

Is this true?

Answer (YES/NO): NO